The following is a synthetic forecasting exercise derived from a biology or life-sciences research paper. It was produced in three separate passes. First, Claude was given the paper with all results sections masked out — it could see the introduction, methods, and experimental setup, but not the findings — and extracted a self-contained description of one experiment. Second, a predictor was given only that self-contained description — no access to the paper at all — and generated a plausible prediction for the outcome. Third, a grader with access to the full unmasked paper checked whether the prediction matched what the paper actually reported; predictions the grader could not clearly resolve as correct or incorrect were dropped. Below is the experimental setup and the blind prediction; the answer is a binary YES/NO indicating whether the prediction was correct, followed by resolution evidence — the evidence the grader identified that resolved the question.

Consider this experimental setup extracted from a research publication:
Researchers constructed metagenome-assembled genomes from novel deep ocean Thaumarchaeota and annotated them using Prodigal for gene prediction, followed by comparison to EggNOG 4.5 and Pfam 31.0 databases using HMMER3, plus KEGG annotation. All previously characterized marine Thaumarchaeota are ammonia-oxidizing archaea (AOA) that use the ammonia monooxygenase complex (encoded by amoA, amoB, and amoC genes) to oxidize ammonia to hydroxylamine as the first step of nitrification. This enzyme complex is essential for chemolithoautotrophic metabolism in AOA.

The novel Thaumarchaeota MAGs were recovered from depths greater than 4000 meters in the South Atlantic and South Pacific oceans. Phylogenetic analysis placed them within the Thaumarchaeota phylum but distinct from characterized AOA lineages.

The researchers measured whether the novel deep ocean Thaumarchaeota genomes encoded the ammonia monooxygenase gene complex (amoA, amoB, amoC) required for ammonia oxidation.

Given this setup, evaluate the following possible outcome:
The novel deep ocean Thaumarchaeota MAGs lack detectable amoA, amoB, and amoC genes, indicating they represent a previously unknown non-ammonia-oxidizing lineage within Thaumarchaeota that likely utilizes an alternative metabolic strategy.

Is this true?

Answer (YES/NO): YES